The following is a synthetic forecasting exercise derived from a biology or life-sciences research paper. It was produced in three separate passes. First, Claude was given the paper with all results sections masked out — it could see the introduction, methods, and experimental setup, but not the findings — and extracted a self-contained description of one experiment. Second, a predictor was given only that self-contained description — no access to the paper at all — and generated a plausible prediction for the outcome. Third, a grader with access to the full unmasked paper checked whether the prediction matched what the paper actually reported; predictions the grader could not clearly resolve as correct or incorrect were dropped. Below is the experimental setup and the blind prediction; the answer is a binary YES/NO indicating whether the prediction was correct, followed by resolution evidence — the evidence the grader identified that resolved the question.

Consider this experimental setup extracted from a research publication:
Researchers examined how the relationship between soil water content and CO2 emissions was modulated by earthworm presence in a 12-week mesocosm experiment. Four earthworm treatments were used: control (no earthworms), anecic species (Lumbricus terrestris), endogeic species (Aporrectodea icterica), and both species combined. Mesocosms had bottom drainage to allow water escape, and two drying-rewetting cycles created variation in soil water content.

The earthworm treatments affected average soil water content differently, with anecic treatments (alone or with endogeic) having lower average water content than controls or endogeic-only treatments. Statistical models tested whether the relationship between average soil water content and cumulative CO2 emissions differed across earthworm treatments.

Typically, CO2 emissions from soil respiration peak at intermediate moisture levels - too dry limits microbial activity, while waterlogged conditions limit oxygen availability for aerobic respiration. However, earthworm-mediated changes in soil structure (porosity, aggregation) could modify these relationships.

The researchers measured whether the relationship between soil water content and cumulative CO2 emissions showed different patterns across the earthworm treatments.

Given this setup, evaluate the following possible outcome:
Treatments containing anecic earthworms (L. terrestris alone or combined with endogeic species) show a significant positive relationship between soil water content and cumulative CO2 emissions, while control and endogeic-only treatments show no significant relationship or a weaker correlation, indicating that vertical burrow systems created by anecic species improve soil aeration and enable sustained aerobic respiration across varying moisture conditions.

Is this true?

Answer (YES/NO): NO